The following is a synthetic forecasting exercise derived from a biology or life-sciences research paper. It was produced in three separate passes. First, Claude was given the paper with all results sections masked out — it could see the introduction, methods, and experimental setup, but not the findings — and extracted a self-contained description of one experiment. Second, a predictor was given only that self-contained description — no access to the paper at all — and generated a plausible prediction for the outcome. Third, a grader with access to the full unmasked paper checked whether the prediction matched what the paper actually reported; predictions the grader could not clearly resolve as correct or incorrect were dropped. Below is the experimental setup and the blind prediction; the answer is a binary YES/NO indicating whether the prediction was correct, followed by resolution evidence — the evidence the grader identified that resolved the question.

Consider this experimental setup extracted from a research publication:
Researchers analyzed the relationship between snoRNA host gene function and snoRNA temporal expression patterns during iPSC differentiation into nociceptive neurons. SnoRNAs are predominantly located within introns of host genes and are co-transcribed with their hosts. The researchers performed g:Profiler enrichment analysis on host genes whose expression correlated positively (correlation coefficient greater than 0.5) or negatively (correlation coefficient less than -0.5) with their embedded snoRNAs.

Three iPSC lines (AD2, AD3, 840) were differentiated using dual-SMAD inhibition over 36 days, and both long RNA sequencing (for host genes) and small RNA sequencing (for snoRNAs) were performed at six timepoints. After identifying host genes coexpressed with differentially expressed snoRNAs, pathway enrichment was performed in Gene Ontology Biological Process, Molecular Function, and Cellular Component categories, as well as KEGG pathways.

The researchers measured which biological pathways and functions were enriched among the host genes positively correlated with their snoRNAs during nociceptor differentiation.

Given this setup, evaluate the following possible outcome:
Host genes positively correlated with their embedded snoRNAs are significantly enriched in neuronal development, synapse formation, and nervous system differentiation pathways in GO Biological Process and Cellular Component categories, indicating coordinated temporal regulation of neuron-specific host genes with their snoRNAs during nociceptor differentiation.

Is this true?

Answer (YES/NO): NO